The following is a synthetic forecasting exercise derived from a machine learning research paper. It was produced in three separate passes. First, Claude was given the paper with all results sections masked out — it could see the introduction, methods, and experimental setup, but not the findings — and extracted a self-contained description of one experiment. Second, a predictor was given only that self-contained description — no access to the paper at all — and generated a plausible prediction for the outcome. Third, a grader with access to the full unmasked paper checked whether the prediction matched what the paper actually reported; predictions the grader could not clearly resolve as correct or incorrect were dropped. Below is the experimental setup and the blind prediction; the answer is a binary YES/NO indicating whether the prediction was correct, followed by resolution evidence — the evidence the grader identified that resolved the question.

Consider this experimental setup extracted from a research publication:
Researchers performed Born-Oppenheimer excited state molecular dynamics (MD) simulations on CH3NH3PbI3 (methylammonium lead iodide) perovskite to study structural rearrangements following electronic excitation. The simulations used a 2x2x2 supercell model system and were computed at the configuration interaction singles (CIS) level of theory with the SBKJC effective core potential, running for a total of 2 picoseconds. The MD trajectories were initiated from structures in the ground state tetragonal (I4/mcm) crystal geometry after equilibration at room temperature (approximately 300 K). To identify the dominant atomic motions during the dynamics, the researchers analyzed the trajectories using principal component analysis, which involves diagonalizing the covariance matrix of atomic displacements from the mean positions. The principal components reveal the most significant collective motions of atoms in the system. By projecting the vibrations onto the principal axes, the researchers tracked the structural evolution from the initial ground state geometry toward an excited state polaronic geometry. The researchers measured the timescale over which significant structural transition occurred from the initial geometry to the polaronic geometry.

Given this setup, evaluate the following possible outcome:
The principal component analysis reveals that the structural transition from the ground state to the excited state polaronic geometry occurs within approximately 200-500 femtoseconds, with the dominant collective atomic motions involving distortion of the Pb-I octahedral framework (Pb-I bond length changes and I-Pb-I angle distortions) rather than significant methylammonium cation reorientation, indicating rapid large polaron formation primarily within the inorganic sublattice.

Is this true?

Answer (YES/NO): NO